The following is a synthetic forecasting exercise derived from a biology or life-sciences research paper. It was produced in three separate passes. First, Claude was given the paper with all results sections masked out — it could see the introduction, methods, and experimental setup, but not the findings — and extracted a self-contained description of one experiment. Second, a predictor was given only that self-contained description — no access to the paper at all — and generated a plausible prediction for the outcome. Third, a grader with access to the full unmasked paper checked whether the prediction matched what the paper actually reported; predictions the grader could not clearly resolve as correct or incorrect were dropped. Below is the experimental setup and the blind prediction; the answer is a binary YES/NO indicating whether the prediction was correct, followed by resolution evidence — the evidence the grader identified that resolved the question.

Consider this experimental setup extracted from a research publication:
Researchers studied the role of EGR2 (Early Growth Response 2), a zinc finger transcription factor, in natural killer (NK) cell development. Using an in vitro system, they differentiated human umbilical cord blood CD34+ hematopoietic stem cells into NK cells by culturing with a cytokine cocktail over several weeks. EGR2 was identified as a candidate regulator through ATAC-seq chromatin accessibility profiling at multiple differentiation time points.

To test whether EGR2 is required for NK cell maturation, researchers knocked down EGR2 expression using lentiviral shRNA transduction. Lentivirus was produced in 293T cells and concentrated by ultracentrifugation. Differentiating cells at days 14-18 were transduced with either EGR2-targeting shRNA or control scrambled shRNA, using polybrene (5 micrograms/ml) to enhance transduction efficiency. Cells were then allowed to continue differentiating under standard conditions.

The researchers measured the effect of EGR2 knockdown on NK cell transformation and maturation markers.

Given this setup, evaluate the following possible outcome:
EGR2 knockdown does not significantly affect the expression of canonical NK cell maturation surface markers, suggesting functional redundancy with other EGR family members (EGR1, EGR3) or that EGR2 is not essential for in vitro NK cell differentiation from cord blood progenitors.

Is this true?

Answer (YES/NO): NO